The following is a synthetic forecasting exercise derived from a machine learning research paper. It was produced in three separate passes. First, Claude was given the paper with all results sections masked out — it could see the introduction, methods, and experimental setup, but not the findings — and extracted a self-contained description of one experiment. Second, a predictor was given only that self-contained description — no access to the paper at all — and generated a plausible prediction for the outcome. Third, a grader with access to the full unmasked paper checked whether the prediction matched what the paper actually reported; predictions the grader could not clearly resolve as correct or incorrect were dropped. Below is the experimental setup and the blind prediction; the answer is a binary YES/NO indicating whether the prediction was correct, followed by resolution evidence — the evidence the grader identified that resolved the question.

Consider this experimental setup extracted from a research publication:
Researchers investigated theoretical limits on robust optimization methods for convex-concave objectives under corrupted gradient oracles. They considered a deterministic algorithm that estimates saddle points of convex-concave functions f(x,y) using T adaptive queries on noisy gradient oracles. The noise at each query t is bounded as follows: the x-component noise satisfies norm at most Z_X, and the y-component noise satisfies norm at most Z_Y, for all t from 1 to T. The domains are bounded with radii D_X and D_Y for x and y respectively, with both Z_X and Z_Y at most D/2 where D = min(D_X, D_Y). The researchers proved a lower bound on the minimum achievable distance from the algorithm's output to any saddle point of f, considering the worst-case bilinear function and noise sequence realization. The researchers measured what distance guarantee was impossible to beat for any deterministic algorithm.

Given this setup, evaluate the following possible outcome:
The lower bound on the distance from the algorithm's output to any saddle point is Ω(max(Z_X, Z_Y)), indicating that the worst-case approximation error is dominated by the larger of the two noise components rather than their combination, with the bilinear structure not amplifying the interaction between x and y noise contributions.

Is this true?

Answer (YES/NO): NO